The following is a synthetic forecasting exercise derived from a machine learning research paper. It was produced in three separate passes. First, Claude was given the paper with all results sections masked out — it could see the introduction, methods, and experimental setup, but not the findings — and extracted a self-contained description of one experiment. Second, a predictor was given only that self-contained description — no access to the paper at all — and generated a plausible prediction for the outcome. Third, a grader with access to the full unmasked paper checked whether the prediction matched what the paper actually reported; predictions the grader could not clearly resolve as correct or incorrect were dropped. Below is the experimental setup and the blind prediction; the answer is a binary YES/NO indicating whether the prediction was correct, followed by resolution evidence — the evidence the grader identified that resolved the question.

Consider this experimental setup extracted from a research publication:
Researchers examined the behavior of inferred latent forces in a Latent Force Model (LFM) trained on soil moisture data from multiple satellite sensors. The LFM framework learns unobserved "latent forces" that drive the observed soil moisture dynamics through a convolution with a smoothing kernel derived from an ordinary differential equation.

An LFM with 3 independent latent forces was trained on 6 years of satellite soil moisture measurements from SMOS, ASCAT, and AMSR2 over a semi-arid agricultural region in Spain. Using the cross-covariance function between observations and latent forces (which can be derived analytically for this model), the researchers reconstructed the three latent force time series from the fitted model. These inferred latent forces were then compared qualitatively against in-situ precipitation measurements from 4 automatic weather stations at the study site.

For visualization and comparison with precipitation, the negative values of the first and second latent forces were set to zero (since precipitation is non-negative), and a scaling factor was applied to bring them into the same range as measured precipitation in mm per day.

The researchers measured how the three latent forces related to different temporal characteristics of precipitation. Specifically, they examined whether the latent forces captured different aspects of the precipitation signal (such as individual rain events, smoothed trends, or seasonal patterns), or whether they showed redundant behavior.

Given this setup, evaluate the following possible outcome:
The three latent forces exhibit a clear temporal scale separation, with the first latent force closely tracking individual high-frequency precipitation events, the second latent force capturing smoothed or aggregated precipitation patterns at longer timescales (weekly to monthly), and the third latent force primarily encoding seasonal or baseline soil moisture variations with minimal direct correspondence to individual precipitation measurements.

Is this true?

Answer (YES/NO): NO